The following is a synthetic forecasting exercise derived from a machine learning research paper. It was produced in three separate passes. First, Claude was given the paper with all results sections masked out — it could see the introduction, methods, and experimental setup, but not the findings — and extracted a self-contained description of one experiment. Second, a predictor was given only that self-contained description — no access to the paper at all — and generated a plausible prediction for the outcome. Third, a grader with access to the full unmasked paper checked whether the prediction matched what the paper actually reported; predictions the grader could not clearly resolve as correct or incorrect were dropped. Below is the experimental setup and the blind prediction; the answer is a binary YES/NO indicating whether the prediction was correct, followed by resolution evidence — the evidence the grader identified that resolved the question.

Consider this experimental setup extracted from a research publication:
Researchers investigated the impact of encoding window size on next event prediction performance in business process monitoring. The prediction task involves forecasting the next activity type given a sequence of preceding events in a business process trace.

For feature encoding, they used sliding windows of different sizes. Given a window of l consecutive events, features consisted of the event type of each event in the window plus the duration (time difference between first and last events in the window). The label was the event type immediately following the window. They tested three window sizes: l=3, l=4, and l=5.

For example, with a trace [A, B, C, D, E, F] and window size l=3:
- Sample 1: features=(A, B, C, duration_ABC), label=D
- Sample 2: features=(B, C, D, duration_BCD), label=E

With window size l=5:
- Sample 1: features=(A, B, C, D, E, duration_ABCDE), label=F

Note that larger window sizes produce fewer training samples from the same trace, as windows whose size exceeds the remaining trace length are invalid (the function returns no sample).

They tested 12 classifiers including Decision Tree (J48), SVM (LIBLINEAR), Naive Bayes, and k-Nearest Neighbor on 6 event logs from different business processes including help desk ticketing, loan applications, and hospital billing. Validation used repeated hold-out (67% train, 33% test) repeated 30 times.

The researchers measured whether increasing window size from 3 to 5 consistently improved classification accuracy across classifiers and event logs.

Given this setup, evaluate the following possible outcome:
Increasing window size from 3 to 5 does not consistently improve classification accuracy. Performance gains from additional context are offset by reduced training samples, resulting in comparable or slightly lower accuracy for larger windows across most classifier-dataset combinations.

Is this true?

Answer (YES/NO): YES